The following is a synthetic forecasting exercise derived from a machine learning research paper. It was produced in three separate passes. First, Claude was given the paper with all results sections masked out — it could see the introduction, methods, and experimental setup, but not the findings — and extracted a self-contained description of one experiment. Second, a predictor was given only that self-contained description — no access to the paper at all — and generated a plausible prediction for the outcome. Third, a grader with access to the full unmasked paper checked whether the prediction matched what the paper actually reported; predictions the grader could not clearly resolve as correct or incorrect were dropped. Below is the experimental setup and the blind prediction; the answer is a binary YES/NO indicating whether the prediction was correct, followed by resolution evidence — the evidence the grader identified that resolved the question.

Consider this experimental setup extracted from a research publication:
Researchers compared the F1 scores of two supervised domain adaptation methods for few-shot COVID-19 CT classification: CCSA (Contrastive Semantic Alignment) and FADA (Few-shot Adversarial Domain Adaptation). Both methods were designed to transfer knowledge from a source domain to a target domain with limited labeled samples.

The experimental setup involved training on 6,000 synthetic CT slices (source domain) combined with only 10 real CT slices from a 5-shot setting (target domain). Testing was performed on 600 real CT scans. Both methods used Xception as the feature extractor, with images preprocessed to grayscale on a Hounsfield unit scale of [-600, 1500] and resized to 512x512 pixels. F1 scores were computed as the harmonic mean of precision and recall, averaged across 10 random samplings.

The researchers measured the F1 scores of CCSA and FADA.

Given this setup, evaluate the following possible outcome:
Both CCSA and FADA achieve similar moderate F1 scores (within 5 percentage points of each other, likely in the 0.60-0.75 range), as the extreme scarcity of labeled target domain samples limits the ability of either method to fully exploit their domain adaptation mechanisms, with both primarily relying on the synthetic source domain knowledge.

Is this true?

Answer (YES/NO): YES